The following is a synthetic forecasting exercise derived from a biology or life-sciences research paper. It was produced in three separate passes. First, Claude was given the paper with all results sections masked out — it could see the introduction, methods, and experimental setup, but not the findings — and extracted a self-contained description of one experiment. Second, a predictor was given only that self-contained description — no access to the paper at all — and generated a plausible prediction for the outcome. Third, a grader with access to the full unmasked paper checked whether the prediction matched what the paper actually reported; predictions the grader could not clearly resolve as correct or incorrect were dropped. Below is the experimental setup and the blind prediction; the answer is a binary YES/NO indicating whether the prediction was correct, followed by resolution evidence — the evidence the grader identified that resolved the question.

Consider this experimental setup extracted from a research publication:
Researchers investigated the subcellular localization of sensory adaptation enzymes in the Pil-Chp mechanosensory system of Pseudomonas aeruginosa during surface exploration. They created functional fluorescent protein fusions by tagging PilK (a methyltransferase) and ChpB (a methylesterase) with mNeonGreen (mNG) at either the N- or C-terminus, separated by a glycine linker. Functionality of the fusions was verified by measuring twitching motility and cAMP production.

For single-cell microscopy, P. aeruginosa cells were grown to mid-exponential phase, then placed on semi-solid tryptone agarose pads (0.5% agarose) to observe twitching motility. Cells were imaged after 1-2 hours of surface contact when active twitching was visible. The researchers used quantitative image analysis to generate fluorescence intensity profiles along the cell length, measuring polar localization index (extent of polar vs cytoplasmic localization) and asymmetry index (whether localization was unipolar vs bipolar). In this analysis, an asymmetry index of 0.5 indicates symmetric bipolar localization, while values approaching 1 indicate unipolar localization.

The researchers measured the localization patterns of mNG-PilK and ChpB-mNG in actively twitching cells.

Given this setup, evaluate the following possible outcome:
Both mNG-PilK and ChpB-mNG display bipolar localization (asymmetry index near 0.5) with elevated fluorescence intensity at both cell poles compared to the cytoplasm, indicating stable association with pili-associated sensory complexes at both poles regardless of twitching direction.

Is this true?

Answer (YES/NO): NO